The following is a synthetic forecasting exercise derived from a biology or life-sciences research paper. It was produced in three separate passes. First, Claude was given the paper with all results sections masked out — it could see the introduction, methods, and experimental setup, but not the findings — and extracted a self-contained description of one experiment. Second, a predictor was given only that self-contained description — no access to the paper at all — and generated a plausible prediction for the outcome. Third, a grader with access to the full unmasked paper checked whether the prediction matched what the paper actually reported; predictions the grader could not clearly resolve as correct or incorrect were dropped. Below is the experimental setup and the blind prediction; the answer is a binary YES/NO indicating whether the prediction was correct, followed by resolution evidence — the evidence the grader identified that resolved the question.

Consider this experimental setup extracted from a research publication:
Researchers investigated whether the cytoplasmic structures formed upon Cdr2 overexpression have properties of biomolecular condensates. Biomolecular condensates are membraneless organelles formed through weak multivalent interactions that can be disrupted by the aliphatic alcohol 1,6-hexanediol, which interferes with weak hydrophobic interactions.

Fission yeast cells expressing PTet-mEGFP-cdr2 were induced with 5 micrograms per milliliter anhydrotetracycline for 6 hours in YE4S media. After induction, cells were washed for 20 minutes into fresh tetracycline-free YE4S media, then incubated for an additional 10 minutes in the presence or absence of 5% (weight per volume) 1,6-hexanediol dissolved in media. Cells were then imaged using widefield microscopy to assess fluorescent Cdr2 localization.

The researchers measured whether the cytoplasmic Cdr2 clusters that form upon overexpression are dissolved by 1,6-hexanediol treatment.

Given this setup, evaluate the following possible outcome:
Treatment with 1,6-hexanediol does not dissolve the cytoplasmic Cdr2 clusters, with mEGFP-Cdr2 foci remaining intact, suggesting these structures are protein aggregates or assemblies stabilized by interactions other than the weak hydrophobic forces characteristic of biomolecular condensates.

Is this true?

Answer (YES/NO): NO